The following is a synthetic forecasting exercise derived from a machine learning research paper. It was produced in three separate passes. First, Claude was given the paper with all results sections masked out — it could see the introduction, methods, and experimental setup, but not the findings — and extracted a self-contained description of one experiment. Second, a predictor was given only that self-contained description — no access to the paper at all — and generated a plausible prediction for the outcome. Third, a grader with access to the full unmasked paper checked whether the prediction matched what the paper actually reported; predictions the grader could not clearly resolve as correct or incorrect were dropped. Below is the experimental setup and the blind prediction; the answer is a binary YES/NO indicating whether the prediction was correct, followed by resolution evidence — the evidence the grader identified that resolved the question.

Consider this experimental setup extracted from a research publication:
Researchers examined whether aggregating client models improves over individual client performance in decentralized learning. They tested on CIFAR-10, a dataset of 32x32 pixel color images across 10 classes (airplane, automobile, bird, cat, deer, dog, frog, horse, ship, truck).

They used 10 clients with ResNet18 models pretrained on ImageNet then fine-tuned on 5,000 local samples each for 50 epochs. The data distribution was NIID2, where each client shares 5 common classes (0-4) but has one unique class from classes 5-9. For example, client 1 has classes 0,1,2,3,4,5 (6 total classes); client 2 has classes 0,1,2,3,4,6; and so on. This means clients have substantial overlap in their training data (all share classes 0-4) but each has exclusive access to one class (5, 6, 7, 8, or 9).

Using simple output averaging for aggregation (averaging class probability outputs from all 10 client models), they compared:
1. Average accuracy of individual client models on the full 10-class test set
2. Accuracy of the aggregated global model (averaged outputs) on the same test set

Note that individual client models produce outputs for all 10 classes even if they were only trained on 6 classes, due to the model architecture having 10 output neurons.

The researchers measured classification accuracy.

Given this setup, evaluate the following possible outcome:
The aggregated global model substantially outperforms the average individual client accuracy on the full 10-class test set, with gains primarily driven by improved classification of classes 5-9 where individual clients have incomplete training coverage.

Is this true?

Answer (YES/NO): NO